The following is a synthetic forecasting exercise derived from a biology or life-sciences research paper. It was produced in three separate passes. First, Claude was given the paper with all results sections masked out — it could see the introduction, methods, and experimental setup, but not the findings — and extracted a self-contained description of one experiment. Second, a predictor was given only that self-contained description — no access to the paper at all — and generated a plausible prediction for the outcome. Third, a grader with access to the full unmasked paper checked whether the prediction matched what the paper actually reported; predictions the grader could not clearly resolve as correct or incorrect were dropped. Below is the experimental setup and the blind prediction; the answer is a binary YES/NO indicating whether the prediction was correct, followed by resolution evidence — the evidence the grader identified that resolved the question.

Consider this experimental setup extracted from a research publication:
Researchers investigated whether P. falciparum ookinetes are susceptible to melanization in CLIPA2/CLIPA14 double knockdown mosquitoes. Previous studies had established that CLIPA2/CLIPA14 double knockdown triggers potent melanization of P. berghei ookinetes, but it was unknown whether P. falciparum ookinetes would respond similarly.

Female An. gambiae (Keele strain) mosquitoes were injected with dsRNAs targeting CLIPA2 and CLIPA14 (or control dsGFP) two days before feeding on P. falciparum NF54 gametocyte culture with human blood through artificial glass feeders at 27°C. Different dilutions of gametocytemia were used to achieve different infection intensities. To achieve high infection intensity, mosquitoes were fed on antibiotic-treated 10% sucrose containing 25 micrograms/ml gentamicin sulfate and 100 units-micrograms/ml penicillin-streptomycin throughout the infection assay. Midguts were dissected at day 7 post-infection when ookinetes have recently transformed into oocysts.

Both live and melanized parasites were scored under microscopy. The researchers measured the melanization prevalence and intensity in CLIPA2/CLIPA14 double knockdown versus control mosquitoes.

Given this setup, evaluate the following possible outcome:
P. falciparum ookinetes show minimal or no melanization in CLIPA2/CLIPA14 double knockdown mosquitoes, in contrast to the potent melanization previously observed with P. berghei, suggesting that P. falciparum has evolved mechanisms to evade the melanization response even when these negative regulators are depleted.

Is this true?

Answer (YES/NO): NO